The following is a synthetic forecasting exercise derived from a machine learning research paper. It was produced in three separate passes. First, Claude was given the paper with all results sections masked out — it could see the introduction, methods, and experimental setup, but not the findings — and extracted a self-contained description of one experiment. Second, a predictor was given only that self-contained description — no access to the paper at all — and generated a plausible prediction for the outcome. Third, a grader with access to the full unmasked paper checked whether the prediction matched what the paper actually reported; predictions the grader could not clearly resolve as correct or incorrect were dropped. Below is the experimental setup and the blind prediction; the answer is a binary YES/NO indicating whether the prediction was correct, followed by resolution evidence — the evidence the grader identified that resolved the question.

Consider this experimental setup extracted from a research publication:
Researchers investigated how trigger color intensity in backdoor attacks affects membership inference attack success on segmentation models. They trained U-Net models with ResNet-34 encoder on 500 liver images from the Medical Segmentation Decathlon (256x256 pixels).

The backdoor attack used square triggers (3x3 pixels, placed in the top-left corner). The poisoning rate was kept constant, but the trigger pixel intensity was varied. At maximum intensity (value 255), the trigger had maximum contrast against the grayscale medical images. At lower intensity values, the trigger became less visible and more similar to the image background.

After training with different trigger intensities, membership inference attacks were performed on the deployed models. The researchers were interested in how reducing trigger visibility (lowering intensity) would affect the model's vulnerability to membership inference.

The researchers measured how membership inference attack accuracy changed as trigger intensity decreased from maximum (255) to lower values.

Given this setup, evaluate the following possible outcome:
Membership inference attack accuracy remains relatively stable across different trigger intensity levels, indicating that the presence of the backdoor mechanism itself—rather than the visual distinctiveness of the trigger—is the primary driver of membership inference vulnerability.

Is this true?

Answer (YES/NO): NO